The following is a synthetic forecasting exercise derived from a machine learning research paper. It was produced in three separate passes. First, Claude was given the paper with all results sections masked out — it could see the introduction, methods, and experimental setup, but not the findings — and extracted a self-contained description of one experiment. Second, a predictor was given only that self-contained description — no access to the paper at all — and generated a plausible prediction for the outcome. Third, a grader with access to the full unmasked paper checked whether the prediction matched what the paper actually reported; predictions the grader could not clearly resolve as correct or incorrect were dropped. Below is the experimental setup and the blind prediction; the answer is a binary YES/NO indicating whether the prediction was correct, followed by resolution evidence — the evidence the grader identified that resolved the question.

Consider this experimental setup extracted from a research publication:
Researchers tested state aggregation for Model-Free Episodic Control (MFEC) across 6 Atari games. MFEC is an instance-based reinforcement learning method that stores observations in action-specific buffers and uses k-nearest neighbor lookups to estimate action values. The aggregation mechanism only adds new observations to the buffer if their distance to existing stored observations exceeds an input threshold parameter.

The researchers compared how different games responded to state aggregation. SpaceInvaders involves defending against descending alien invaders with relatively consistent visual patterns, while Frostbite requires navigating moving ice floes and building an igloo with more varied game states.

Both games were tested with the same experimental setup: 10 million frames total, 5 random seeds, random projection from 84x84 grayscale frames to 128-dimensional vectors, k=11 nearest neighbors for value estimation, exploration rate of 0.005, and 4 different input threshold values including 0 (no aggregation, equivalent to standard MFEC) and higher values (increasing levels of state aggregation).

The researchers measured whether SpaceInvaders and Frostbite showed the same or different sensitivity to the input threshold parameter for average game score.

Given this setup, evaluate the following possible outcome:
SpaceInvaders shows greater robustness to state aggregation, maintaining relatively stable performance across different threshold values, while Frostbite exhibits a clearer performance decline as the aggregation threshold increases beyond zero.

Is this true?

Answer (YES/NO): NO